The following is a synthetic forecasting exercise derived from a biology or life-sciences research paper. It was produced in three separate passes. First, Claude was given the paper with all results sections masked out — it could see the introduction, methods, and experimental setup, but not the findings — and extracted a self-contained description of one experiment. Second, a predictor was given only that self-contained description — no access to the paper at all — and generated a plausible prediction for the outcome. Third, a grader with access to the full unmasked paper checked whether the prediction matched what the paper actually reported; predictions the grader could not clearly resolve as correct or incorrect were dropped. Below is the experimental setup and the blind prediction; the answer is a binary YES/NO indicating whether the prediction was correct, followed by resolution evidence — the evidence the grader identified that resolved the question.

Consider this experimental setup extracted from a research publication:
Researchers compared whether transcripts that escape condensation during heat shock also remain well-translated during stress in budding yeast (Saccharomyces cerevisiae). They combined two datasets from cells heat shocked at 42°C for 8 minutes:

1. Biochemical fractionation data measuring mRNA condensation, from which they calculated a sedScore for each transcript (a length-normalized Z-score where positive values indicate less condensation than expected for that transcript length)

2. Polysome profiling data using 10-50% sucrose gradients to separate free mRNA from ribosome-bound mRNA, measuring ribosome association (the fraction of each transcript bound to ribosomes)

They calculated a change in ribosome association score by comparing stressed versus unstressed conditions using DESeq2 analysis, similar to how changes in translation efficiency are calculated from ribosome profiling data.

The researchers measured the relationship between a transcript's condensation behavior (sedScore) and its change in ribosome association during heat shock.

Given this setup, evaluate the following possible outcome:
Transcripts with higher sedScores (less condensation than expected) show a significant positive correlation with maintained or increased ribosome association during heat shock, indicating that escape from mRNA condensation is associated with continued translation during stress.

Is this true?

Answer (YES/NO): YES